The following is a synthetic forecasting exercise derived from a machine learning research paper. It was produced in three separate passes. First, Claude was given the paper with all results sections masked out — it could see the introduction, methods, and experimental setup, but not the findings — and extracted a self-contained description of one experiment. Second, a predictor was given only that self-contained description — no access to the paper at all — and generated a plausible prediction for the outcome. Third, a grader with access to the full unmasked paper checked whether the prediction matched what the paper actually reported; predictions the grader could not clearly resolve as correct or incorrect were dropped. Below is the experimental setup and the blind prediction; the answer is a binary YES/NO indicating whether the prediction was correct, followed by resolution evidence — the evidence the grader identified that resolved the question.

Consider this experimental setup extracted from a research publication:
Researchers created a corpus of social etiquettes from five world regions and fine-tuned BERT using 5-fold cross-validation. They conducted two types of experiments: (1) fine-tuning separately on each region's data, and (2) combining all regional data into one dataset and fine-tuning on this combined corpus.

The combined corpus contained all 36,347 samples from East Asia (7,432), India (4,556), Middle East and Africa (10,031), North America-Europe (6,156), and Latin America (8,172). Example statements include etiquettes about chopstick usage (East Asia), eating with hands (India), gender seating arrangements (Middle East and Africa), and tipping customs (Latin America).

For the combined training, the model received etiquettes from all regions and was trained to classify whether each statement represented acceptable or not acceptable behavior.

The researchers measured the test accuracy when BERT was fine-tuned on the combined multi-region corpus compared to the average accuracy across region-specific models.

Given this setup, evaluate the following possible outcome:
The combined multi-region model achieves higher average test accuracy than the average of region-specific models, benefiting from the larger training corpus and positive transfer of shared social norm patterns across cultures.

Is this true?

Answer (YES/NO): NO